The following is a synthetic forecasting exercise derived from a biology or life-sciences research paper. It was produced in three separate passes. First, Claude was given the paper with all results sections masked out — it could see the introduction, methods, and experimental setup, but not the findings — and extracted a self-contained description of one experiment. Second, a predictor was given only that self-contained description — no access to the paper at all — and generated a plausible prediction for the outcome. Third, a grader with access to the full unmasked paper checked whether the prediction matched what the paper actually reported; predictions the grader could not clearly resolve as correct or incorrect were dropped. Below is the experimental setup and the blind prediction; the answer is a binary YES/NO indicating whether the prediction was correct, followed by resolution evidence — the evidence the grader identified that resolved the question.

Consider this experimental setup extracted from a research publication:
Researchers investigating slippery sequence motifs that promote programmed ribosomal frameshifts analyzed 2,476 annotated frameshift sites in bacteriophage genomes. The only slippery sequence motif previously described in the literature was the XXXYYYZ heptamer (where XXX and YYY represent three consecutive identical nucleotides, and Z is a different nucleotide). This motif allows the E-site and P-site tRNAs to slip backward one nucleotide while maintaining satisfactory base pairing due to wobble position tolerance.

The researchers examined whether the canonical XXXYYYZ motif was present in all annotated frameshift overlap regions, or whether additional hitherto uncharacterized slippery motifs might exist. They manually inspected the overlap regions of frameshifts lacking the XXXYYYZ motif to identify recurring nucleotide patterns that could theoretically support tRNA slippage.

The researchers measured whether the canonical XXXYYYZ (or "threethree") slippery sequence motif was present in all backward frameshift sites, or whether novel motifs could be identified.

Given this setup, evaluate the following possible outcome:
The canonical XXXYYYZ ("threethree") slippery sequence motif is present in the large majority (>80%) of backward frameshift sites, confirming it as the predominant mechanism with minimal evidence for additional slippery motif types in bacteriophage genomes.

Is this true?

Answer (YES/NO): NO